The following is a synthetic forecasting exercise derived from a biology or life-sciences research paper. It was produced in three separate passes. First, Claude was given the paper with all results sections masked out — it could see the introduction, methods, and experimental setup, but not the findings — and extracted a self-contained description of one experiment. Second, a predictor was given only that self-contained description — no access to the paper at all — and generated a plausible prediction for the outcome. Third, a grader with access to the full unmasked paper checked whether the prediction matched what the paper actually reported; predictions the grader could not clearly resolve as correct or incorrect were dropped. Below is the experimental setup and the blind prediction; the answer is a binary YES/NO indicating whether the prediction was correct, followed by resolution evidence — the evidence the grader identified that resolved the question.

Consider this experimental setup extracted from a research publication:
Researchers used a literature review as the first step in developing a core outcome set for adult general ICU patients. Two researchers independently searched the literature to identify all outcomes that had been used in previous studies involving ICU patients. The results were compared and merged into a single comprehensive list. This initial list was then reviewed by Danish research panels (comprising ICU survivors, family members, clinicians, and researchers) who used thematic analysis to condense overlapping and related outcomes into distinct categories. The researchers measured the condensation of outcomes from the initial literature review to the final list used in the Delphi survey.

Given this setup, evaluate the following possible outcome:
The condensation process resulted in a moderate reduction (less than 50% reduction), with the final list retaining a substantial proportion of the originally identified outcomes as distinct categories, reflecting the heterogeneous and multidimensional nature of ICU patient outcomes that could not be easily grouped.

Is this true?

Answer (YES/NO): NO